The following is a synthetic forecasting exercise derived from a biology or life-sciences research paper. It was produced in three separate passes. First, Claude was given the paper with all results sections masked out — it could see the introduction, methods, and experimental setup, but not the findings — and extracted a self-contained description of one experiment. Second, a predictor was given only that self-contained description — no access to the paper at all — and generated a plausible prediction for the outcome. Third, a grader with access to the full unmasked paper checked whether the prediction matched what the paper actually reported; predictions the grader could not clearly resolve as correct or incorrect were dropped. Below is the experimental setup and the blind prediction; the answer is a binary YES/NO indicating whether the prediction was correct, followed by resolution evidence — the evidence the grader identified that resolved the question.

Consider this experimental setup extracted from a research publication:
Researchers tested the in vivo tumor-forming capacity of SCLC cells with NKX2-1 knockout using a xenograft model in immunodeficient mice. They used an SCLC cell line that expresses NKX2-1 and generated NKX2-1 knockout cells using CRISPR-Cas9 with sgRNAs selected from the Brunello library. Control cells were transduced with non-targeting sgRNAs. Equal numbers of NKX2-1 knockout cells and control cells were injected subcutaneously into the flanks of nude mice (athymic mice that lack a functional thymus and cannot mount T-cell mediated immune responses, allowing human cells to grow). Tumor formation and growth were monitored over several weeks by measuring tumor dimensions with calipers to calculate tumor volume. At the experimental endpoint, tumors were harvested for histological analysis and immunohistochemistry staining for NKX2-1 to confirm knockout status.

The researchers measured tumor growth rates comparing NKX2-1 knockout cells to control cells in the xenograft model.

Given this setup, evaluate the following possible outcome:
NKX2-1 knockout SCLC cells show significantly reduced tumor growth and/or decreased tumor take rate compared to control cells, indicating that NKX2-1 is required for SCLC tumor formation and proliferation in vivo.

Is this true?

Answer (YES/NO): YES